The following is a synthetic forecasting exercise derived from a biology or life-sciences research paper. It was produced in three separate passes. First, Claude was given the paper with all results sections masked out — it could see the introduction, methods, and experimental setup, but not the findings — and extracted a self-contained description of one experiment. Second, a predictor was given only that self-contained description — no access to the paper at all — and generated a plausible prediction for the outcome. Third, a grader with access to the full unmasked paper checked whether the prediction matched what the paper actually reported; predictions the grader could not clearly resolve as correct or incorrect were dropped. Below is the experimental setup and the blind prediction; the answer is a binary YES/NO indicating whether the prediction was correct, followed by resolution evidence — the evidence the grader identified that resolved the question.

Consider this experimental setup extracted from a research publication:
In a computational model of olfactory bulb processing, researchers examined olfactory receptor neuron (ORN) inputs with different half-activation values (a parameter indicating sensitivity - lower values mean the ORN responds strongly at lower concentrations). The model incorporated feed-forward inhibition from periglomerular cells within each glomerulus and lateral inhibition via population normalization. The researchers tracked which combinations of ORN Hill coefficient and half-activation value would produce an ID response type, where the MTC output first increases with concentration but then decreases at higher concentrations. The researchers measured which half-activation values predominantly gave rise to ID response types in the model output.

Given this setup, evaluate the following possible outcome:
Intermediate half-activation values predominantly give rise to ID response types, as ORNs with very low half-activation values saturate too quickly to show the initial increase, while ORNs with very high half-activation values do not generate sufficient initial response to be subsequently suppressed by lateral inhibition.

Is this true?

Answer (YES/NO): NO